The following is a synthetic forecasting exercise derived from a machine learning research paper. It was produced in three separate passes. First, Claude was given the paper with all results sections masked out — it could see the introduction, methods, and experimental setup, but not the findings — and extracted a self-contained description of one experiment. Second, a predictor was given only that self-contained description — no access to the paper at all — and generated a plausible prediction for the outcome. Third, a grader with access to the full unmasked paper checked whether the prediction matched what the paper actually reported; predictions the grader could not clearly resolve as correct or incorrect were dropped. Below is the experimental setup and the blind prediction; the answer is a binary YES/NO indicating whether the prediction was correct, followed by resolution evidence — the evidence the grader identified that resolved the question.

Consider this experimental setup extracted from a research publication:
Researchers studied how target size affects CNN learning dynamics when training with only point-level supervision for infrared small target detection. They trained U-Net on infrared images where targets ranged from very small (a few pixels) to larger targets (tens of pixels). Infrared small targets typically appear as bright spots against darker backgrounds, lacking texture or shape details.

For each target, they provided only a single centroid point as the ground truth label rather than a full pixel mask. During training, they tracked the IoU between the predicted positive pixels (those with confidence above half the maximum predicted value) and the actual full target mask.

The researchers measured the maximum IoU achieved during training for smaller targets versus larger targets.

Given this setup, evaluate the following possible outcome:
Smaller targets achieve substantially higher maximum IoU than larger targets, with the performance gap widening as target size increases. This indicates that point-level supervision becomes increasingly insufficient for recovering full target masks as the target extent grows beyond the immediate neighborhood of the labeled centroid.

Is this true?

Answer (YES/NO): YES